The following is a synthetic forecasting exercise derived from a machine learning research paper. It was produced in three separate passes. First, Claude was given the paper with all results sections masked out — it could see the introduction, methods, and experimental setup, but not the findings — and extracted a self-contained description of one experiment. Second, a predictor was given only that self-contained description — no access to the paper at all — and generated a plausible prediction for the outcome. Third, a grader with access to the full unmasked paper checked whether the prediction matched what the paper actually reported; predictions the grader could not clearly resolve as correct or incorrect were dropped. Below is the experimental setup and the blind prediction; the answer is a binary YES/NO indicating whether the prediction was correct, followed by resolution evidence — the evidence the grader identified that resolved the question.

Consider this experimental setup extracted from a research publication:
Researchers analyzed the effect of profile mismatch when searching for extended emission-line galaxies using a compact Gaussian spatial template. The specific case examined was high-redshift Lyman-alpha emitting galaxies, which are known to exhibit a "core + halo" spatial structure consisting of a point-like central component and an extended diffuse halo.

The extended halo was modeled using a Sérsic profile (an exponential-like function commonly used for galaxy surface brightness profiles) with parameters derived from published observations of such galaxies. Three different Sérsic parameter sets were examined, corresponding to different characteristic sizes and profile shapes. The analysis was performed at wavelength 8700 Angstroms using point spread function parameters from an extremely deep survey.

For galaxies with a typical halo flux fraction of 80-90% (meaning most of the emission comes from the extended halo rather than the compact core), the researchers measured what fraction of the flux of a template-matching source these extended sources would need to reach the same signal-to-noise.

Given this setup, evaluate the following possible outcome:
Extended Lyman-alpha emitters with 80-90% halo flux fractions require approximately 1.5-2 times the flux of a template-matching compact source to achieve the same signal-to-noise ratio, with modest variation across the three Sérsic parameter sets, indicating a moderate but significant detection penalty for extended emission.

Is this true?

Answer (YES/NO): NO